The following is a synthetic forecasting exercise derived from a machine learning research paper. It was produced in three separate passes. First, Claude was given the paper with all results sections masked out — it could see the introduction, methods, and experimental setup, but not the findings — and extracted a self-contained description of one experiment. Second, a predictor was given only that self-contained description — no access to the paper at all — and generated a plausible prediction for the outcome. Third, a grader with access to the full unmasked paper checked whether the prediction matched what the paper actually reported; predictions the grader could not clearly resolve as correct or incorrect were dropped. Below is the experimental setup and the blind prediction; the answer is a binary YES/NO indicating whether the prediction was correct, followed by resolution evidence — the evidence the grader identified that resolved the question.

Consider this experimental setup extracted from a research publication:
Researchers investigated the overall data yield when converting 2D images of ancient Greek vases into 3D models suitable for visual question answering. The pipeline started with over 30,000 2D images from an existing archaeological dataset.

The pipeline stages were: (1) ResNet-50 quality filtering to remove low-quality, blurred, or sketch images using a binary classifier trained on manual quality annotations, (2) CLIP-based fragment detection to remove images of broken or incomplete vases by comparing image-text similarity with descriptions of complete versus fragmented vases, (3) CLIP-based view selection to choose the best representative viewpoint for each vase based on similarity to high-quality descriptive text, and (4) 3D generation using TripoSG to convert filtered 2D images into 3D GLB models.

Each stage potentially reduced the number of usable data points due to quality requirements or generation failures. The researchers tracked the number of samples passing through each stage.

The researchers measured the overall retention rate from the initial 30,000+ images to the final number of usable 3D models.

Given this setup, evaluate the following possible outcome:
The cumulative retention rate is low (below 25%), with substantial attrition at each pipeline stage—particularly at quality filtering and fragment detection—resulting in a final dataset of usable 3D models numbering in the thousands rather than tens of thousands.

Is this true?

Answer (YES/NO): NO